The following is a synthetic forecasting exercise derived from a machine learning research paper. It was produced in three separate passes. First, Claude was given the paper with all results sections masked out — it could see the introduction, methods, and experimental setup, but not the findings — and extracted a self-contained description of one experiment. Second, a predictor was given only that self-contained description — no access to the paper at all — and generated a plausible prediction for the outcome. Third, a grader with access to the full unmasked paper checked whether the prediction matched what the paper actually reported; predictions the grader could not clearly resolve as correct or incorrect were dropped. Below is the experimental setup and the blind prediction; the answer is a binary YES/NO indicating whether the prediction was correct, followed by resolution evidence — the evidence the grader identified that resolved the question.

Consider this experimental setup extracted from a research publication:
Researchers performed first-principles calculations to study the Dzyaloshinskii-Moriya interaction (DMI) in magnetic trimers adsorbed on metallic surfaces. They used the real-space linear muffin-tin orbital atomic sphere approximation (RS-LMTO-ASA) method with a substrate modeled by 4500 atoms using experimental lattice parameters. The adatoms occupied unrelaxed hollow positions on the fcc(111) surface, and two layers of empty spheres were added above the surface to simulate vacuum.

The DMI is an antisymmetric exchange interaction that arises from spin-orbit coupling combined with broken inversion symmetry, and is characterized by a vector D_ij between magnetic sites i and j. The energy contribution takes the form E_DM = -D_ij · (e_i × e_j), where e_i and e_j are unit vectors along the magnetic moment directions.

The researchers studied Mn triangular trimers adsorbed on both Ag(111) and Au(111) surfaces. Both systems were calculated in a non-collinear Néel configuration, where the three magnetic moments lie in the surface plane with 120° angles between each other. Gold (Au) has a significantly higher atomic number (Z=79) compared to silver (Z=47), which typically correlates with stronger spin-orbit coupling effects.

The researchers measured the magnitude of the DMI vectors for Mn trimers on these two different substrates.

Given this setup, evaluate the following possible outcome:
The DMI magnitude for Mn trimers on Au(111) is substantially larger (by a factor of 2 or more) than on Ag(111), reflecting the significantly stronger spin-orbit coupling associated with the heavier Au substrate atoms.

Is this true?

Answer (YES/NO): NO